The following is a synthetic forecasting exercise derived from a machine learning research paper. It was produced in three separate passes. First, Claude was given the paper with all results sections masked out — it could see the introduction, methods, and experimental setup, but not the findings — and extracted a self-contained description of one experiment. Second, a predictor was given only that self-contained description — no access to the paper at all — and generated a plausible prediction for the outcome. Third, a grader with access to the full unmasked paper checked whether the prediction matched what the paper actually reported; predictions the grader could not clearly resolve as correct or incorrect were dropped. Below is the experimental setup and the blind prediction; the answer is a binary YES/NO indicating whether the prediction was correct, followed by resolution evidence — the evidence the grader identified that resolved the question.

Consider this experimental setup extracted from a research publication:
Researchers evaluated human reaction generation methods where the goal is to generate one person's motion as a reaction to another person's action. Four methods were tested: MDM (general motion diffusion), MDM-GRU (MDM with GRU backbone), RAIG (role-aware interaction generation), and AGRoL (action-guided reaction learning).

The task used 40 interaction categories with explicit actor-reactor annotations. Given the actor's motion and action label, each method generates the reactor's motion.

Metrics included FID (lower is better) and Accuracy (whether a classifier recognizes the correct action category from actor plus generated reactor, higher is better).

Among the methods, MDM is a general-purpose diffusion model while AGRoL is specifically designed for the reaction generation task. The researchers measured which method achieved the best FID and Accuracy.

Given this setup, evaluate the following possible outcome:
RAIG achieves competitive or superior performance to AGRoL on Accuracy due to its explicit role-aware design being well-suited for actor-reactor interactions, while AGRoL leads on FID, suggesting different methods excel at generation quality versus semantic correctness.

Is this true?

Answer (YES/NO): NO